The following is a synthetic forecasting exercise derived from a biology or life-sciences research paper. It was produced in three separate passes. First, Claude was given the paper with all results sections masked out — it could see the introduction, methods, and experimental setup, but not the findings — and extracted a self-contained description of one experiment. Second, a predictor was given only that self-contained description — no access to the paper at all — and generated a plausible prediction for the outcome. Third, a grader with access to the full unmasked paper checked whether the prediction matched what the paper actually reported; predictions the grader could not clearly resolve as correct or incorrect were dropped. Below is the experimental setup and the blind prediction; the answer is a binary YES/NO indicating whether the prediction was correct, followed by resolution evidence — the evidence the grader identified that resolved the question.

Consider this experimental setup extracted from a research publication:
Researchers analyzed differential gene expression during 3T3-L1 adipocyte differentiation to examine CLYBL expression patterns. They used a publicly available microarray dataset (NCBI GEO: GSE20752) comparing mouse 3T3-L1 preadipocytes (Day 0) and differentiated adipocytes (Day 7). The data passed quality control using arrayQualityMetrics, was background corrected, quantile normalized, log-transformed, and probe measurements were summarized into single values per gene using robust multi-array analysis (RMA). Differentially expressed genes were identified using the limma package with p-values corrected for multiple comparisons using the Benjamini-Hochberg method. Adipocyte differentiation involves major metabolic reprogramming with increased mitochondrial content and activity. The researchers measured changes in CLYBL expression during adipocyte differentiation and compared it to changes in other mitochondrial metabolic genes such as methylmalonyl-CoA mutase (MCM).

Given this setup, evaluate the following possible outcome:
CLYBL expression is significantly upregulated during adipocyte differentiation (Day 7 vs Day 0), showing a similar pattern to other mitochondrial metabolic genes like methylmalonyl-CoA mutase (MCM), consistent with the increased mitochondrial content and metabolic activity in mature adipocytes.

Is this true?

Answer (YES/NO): YES